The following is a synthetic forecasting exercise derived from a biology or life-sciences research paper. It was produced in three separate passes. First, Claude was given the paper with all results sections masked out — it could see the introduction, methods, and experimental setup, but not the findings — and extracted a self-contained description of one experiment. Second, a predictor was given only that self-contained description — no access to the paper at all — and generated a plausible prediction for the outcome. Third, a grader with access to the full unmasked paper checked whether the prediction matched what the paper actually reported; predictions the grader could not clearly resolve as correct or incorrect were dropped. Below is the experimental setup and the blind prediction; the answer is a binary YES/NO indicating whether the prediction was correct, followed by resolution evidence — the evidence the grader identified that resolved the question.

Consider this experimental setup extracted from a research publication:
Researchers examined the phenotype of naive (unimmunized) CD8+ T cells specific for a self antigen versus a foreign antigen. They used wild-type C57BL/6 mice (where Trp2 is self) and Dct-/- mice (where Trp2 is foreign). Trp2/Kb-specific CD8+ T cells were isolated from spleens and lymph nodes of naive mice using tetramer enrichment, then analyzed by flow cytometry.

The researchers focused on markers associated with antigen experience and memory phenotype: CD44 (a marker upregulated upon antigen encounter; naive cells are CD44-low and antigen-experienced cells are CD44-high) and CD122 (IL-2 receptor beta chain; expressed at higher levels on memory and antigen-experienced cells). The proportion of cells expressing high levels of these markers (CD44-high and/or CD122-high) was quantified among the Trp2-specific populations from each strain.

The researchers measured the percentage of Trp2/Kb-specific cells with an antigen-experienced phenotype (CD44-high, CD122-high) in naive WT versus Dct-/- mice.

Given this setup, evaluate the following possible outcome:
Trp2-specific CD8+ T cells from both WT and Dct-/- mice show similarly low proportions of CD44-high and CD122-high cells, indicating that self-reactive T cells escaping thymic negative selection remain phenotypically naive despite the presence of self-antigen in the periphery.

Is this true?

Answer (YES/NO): YES